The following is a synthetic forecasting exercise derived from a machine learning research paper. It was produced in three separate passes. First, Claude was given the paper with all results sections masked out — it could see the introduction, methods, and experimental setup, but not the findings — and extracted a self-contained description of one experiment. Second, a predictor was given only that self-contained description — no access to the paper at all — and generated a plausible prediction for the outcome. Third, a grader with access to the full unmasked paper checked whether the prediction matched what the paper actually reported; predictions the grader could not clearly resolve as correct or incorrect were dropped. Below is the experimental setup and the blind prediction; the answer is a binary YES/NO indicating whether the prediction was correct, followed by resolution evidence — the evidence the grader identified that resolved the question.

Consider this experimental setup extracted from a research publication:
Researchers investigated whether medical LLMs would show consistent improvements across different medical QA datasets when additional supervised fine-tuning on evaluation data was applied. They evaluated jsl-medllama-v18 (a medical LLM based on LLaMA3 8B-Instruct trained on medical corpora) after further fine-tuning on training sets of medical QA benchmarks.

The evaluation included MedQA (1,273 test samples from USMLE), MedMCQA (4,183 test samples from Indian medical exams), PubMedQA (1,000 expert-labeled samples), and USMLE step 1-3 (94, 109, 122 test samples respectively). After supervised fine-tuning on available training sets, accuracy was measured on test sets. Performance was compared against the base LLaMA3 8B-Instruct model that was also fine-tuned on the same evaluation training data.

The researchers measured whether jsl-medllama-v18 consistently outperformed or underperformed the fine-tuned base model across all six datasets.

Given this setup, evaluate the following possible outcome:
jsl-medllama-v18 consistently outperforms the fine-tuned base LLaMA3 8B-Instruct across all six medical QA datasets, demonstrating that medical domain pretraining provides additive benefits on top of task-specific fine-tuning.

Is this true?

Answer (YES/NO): NO